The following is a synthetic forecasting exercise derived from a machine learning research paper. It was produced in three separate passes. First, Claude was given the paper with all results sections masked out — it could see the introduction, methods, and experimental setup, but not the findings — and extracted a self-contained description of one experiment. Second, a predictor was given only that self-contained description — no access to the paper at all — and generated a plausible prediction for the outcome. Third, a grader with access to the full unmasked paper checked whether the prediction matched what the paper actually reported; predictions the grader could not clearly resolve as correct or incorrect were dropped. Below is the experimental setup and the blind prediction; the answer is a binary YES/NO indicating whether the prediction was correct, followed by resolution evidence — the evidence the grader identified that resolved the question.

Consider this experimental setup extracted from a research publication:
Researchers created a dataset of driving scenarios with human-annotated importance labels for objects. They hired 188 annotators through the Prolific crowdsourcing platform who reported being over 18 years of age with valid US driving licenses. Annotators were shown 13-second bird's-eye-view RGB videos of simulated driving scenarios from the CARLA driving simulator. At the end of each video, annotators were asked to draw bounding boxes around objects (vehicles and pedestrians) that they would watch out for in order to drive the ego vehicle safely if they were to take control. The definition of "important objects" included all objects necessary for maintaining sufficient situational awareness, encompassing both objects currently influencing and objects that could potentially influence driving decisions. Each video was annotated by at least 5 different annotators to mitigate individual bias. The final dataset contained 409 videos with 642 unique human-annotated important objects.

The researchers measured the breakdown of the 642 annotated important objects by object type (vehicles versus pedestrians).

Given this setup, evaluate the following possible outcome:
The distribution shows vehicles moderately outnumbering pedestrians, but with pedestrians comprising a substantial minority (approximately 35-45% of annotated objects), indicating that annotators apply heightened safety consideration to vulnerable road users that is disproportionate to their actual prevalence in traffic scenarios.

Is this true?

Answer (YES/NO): NO